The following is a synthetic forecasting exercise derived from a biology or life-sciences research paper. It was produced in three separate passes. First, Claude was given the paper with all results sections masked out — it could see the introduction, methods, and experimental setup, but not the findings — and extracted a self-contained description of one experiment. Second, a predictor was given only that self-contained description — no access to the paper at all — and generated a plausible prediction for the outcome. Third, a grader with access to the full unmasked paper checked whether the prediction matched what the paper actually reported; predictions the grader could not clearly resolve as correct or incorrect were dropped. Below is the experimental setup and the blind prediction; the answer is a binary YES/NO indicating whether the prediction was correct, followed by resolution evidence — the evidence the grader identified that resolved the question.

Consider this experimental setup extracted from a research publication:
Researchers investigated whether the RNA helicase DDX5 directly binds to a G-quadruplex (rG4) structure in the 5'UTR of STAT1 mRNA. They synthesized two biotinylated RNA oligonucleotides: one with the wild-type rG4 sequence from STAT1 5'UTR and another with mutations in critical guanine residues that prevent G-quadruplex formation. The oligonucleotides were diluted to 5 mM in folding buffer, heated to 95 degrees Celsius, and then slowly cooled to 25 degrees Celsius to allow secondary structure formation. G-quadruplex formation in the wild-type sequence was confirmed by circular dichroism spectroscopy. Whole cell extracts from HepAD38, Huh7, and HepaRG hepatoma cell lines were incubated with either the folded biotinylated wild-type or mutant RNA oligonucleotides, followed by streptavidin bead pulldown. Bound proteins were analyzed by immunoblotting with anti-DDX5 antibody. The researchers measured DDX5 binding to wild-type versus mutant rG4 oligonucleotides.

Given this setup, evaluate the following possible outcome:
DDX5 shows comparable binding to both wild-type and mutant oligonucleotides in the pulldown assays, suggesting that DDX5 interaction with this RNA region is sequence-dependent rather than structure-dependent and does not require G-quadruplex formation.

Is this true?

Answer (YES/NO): NO